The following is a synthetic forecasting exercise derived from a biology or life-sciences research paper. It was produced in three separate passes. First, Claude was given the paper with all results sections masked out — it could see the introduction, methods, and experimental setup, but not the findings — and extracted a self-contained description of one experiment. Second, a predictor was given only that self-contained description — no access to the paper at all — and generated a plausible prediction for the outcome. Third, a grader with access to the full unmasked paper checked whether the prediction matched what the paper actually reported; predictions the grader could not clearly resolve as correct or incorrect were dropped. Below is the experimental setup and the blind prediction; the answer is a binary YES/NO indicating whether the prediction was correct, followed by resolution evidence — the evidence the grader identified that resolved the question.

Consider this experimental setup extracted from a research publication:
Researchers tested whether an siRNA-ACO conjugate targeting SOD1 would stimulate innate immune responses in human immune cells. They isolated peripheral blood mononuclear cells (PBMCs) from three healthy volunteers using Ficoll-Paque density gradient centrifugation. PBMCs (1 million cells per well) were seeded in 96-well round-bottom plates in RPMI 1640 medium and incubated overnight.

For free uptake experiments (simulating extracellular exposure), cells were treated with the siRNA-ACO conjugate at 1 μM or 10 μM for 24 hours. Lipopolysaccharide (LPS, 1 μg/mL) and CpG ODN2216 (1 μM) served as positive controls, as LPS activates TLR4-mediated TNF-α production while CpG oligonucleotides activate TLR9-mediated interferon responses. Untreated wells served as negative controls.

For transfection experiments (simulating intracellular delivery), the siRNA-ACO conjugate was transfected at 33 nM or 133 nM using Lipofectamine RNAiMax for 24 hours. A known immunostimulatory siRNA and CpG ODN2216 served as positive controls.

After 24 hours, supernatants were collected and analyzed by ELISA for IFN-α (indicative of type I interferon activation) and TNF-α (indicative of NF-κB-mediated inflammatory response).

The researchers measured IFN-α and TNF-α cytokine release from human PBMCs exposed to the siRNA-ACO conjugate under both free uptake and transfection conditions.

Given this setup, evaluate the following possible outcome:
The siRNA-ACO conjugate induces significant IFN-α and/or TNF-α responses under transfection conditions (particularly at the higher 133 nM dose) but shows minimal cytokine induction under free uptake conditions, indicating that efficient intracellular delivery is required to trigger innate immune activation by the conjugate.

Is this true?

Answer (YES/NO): NO